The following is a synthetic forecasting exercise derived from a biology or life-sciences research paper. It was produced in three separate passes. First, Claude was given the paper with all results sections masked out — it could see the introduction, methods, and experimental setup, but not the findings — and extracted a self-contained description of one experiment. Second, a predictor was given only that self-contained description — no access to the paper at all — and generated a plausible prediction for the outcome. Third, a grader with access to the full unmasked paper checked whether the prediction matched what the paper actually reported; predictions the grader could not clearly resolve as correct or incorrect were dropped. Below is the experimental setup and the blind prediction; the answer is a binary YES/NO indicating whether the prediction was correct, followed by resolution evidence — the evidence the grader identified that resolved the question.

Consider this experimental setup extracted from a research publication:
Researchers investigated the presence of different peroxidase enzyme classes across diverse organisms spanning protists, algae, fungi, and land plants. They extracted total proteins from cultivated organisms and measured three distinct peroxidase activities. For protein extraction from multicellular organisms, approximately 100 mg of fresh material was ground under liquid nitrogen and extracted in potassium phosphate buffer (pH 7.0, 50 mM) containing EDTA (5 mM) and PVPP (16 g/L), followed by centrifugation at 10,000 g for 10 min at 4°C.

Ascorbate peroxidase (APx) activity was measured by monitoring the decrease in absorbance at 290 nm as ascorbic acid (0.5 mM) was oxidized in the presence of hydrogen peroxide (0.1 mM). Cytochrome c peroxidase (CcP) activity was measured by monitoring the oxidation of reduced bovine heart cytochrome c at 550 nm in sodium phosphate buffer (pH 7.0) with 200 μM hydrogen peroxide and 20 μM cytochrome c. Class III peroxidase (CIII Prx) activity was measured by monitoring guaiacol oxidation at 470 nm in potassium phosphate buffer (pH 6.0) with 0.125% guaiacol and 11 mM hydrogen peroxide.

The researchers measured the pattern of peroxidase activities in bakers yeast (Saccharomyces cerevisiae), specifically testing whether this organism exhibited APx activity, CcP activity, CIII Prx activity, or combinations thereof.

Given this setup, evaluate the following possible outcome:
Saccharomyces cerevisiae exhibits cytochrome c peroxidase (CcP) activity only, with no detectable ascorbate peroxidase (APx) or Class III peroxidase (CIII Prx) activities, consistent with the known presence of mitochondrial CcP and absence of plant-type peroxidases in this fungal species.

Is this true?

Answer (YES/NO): YES